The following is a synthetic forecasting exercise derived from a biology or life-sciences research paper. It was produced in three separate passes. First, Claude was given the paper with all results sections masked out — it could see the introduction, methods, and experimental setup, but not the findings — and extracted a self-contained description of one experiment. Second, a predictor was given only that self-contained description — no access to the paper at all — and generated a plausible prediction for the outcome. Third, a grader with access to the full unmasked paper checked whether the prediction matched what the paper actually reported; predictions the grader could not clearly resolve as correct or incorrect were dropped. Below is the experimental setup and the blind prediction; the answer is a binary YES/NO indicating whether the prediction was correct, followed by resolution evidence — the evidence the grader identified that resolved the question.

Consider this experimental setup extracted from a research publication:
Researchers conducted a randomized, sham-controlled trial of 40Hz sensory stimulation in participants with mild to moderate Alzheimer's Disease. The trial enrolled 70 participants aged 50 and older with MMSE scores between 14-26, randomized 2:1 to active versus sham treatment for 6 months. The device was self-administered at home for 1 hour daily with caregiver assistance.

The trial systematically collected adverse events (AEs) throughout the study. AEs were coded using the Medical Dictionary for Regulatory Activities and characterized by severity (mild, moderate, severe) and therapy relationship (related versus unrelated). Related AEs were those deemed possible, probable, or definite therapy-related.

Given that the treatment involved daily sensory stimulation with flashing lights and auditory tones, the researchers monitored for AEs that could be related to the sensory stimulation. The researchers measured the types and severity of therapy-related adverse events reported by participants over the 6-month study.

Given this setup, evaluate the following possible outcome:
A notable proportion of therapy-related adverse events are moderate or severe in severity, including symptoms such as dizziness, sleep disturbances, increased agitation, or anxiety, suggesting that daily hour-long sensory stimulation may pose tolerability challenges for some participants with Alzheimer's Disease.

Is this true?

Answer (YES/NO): NO